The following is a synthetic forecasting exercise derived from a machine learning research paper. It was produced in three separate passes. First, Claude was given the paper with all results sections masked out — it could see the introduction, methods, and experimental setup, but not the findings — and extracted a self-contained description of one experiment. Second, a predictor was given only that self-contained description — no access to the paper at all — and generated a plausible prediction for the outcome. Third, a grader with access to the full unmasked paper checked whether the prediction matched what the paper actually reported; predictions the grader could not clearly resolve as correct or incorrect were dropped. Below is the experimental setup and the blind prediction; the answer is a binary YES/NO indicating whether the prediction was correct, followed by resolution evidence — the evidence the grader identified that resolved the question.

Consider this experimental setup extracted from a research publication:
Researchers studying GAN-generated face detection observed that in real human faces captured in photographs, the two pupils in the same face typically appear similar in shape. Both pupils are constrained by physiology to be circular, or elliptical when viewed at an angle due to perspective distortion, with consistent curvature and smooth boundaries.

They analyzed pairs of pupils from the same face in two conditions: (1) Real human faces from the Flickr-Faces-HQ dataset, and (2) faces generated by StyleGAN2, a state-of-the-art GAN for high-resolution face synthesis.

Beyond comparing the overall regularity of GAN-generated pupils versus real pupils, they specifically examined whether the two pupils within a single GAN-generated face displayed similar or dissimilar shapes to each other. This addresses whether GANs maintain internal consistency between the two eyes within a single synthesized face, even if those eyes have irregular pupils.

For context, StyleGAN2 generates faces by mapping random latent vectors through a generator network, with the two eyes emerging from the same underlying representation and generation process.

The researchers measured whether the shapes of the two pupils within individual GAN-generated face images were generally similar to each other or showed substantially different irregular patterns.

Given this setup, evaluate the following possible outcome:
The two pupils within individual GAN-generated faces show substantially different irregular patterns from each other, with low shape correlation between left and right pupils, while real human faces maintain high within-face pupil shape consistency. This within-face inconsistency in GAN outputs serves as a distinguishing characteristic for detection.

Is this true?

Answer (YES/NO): NO